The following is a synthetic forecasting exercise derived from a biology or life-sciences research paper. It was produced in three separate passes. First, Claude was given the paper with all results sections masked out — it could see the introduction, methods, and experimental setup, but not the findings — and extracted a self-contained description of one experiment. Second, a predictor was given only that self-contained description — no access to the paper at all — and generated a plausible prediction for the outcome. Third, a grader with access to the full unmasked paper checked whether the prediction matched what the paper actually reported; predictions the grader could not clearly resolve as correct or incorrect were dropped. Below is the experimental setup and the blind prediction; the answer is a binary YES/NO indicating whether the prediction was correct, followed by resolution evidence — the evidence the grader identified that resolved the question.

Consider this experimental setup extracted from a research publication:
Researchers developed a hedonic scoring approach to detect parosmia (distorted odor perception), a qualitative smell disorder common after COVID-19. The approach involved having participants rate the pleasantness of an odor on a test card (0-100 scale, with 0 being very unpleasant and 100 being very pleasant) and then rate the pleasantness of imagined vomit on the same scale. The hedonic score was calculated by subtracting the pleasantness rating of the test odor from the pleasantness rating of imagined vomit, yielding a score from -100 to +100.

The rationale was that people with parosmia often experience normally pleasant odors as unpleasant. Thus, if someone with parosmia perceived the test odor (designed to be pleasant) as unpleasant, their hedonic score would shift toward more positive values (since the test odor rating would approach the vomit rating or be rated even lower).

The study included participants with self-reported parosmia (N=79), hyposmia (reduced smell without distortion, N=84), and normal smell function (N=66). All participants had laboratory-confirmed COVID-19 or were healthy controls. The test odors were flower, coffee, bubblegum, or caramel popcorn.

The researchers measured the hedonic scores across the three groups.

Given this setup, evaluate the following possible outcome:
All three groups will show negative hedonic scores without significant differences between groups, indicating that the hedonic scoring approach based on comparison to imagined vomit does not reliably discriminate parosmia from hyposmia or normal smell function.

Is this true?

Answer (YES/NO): NO